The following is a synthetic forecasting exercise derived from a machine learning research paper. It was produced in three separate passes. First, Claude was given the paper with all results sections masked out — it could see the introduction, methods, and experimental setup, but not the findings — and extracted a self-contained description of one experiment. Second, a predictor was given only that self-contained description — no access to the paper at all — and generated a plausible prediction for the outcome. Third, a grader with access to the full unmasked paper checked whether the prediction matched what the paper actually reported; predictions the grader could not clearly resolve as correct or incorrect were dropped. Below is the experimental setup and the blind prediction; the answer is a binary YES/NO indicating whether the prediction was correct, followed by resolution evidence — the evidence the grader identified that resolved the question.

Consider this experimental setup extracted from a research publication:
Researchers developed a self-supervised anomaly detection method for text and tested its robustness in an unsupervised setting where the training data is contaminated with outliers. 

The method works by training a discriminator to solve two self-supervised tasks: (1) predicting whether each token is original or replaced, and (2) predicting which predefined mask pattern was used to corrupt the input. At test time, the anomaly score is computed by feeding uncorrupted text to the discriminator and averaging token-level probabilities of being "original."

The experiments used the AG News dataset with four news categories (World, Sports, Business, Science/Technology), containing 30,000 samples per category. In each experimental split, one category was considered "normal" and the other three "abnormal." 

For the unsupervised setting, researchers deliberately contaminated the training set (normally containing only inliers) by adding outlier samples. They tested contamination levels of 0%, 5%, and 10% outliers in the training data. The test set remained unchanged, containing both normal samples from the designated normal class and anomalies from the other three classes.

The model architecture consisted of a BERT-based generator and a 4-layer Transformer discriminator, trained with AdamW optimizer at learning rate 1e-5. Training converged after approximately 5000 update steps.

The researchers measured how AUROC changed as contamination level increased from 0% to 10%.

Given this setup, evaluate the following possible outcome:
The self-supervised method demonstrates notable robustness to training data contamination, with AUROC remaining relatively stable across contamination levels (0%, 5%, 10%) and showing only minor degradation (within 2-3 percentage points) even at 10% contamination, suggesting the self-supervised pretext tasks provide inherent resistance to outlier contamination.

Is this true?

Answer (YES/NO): NO